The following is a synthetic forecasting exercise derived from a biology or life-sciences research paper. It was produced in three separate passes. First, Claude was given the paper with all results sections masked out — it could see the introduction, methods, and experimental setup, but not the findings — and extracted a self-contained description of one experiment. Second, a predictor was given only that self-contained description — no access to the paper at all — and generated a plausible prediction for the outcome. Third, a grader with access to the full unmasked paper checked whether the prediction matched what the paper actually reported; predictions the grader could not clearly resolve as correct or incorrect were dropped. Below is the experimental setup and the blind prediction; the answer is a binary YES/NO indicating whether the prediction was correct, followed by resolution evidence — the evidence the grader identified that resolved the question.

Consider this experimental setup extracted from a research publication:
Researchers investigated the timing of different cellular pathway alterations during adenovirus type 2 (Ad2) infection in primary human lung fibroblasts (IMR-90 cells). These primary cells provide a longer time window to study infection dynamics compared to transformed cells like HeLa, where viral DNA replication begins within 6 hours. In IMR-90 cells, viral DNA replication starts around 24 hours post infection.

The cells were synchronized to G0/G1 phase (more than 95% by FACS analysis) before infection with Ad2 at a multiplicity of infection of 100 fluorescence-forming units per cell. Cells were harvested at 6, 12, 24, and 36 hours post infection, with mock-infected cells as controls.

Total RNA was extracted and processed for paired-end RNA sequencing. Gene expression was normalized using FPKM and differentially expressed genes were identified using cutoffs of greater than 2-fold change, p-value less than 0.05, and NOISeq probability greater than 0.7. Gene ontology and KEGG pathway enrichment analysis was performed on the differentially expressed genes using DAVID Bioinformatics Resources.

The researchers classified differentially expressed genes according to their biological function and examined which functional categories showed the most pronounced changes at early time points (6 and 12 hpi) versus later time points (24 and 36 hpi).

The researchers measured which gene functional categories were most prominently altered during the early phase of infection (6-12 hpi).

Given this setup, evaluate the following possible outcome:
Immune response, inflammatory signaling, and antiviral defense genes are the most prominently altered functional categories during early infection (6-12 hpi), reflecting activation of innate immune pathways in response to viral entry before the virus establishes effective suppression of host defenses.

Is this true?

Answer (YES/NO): YES